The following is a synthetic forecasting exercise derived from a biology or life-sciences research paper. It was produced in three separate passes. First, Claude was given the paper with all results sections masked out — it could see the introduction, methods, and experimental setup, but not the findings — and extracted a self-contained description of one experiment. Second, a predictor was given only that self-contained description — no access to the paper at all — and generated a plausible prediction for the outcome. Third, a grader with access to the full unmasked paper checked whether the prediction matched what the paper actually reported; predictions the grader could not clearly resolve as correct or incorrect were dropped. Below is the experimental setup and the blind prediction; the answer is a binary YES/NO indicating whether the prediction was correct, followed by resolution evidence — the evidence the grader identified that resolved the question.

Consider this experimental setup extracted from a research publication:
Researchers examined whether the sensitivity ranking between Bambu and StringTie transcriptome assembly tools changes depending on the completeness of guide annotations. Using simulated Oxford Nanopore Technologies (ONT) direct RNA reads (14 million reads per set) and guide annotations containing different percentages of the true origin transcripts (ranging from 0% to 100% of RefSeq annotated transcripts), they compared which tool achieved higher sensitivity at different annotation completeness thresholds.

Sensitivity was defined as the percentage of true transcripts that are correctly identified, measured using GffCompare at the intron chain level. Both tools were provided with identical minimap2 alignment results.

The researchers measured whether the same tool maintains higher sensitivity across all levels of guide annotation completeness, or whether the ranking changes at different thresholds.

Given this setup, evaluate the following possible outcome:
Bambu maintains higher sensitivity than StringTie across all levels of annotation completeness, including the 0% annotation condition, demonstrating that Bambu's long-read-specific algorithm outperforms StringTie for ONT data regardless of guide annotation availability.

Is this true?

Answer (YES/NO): NO